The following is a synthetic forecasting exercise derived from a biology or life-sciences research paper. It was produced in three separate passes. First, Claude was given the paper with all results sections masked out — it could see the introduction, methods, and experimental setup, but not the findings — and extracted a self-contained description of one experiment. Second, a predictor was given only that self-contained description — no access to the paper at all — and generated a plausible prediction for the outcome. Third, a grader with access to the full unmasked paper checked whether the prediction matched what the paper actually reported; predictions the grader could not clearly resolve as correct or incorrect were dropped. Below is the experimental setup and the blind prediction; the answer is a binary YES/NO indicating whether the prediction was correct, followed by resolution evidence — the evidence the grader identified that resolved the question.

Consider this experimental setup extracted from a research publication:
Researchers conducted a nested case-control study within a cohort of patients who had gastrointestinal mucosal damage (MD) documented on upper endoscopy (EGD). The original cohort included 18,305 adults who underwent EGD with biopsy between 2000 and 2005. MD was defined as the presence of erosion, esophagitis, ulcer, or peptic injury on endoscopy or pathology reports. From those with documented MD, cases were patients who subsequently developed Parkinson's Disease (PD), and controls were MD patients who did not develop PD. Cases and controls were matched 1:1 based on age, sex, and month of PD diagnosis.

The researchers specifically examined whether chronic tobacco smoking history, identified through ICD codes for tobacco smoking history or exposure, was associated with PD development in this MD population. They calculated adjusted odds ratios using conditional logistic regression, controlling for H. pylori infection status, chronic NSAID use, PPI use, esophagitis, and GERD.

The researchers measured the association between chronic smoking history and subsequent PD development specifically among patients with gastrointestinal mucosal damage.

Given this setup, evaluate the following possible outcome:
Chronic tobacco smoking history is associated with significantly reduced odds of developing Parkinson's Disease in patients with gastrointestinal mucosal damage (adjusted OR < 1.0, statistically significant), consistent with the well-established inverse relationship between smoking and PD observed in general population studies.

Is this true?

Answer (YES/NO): YES